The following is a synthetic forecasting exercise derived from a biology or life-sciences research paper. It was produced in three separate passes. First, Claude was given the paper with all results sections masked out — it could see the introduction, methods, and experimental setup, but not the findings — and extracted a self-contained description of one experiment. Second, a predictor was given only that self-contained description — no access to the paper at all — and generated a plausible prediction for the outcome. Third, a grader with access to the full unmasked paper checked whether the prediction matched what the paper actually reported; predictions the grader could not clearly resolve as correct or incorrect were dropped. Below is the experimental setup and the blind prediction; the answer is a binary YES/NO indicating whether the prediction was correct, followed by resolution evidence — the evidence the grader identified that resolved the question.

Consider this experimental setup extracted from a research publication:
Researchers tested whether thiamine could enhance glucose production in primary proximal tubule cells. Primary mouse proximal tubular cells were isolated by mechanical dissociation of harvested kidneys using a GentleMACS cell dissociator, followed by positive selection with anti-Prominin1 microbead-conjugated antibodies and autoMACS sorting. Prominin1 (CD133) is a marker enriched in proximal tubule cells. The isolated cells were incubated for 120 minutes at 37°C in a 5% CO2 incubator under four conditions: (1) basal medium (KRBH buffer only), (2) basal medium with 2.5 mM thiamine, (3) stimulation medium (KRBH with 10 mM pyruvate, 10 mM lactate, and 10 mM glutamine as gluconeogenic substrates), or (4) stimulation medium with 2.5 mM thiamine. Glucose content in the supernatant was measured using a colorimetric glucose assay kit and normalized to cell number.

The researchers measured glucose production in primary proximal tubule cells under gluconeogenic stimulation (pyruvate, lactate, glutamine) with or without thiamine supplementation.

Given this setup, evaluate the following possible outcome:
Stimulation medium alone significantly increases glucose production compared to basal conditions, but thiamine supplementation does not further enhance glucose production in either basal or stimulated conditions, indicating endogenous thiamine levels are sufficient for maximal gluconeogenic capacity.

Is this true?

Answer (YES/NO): NO